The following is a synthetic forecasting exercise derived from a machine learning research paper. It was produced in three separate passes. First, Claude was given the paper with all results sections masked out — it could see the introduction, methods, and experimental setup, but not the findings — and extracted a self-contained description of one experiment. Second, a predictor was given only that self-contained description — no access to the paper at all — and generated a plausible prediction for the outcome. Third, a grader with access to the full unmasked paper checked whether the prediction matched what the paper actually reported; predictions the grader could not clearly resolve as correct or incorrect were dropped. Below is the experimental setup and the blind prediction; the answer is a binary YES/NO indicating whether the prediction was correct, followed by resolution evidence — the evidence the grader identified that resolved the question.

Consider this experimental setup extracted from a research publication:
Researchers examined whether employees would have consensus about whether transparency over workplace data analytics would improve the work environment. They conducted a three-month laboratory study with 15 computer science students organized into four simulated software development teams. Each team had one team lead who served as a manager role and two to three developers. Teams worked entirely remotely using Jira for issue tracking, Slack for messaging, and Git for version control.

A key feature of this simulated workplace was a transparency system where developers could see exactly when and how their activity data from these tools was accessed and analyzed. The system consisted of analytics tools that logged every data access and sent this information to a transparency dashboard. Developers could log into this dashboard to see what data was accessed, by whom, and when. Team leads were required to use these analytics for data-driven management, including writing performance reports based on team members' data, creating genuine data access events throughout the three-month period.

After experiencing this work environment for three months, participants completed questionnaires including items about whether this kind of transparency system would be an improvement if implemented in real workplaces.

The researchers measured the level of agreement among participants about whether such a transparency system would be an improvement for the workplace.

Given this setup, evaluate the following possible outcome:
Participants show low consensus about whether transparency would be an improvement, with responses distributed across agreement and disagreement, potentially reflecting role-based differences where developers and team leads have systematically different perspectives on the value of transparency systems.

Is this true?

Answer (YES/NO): NO